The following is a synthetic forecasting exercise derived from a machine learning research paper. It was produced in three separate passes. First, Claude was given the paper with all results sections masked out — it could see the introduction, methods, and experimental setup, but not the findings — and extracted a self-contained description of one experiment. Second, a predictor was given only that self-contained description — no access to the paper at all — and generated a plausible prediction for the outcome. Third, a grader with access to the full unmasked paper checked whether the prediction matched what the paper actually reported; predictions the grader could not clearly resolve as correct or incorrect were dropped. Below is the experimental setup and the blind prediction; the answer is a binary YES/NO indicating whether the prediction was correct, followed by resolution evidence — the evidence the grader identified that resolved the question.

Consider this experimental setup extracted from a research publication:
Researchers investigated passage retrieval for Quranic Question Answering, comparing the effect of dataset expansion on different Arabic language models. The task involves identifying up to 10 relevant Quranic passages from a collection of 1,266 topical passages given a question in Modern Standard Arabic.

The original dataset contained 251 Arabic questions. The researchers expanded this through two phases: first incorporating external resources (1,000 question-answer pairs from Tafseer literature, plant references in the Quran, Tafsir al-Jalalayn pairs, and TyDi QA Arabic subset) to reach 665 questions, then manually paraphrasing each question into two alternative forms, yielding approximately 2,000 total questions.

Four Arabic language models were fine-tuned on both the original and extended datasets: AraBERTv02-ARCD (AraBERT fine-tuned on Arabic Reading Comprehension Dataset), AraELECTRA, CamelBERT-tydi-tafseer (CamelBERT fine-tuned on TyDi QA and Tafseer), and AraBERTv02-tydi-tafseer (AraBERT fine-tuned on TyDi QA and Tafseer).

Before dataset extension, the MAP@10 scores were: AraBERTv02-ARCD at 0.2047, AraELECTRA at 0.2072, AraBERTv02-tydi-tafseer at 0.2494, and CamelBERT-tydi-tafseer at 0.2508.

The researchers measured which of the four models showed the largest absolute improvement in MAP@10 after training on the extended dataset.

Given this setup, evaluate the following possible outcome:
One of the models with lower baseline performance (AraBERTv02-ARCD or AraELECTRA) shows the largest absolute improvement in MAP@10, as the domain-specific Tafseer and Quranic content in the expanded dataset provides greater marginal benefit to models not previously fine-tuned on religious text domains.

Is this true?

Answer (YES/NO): NO